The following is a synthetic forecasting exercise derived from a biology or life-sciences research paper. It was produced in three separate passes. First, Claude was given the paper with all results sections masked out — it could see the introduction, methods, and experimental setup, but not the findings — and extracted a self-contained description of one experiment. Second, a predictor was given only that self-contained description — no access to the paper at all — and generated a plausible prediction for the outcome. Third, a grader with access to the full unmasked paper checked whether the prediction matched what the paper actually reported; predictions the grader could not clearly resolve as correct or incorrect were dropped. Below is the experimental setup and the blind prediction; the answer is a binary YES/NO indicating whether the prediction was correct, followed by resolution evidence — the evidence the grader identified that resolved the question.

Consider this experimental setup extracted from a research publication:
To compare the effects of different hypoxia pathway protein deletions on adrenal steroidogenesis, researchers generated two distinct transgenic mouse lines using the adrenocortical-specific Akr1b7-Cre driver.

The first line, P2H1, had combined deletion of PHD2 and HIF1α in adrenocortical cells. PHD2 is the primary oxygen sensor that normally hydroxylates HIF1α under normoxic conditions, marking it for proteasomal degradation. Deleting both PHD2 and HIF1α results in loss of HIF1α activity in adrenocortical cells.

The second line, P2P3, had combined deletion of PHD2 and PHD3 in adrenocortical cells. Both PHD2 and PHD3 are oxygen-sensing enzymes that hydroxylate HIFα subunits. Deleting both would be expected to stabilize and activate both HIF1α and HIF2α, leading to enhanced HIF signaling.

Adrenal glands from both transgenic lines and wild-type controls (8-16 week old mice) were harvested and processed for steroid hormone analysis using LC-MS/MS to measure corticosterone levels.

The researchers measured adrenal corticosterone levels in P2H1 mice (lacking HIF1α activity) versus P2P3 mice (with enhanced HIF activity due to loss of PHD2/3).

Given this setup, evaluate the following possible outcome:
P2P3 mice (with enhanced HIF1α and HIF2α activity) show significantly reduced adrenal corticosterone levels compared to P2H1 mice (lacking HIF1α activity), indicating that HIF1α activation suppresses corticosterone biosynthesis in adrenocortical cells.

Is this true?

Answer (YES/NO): YES